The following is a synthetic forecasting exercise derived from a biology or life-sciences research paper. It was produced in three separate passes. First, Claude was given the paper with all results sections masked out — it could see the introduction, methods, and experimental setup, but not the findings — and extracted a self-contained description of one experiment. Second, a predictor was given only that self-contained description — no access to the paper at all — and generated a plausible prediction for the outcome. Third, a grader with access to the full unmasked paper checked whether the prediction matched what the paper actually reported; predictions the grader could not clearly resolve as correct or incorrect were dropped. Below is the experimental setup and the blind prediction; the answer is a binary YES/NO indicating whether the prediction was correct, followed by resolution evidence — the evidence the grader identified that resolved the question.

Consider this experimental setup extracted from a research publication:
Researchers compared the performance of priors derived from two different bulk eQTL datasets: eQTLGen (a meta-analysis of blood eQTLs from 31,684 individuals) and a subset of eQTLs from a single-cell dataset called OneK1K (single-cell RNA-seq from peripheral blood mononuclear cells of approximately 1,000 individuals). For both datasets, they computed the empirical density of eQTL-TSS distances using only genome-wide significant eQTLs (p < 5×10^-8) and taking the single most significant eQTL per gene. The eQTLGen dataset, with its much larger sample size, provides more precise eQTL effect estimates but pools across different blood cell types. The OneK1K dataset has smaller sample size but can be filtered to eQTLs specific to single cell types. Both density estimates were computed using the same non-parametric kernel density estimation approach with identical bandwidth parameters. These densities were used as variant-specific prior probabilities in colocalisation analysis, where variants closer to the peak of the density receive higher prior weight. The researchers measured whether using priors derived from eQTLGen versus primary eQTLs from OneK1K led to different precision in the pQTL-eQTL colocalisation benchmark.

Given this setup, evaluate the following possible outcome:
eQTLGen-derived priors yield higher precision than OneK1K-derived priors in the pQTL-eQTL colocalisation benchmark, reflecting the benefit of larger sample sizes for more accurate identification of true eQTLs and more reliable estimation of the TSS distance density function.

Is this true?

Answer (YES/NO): NO